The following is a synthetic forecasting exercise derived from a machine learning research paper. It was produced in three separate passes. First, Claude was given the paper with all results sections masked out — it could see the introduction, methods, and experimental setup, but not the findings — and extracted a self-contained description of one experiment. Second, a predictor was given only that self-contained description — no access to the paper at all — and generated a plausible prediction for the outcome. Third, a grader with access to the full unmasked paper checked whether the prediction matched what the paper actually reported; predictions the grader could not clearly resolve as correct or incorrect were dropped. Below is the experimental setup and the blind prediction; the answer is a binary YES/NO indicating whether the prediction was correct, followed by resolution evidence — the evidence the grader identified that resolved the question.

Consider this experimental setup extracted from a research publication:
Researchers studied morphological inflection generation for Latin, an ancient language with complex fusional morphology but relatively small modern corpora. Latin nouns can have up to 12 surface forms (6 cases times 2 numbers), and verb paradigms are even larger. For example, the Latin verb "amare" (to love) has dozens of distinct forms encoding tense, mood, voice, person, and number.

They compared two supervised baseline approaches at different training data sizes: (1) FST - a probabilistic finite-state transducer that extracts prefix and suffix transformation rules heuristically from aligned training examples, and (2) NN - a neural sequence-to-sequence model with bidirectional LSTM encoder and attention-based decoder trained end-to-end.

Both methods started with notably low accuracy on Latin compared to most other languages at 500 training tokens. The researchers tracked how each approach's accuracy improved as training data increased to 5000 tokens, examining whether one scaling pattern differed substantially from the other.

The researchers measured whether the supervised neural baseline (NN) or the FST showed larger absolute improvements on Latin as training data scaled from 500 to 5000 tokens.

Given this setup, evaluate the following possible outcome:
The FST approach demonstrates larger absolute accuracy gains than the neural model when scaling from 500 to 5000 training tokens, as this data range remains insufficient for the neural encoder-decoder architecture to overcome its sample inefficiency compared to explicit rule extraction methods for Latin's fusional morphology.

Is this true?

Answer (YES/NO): NO